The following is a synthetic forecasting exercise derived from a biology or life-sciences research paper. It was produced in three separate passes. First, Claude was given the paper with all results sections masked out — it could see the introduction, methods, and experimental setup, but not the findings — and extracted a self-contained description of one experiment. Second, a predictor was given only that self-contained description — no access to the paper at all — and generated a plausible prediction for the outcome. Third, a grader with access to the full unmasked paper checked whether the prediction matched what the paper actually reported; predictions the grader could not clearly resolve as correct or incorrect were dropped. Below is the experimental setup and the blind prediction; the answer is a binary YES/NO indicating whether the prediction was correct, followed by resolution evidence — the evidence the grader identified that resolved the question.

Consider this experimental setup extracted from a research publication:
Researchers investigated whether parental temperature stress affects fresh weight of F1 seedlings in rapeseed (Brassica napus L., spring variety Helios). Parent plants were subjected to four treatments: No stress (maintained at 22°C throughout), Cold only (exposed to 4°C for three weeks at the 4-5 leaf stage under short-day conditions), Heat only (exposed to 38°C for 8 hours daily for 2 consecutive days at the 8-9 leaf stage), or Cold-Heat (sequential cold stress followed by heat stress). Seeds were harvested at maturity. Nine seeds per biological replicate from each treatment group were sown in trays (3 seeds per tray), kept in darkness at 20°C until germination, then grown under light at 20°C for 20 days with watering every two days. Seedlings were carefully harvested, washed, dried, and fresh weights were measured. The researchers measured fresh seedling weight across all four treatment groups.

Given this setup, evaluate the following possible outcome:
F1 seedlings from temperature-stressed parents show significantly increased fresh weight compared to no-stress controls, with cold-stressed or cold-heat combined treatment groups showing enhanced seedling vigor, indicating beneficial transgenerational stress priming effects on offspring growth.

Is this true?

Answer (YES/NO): NO